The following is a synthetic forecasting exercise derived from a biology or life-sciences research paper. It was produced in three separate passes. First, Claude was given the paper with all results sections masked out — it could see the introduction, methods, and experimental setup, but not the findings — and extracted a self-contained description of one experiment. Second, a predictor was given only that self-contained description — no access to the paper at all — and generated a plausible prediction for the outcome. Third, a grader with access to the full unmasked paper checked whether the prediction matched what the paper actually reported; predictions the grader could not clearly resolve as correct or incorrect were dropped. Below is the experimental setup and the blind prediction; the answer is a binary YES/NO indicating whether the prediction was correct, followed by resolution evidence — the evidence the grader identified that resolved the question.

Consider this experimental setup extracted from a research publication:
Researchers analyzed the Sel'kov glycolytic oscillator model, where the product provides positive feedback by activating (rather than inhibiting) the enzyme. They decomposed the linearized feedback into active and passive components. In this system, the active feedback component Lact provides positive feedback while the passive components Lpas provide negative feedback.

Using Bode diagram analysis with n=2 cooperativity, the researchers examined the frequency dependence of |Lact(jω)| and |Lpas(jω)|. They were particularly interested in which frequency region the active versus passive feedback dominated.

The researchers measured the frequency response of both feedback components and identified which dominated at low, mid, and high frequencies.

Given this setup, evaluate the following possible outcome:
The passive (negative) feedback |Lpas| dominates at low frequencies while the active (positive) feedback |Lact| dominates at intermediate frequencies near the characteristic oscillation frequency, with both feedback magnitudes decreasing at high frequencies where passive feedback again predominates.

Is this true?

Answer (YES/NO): NO